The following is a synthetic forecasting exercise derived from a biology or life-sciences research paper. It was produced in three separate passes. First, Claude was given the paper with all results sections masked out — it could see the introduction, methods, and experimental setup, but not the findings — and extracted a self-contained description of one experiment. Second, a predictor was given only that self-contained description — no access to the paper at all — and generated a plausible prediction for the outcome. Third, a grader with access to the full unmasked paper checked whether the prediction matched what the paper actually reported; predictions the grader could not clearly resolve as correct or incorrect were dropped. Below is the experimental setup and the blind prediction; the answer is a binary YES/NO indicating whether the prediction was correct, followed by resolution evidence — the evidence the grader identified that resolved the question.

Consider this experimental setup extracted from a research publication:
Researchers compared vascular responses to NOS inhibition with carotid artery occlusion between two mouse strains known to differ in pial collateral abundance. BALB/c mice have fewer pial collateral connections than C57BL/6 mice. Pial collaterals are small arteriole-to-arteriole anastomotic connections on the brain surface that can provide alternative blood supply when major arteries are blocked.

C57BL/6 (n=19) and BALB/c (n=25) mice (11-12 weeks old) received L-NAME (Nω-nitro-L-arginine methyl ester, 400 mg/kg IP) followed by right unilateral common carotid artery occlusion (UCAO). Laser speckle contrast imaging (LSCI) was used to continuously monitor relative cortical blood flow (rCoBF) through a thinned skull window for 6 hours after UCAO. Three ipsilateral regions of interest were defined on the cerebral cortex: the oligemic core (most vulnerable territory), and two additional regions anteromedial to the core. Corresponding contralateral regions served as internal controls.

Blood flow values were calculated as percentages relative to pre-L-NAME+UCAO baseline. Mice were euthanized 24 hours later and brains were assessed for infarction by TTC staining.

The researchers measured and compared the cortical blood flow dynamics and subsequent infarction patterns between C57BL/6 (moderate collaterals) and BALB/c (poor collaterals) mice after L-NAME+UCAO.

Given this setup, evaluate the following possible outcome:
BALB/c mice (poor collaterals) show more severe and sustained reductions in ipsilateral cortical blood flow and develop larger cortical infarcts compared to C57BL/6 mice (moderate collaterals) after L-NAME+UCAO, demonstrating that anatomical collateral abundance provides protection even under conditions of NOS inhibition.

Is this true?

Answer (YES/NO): NO